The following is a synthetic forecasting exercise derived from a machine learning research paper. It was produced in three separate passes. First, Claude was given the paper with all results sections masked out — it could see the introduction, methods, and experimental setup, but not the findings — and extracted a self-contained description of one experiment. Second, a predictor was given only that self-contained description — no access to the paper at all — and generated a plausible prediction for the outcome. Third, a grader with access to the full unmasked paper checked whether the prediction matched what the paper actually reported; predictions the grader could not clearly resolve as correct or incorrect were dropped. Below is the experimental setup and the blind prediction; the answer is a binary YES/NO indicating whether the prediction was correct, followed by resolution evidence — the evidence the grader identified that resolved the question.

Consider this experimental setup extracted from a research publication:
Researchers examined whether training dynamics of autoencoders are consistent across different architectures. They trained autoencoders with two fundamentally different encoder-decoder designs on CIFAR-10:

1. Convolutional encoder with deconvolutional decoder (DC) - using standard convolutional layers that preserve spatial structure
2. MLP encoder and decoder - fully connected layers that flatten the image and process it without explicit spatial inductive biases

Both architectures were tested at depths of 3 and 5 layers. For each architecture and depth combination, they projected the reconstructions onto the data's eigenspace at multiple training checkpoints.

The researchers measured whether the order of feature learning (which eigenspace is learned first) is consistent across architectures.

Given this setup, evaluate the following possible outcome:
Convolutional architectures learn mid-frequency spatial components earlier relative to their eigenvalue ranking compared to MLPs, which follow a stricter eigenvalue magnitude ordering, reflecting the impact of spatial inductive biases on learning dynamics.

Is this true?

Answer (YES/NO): NO